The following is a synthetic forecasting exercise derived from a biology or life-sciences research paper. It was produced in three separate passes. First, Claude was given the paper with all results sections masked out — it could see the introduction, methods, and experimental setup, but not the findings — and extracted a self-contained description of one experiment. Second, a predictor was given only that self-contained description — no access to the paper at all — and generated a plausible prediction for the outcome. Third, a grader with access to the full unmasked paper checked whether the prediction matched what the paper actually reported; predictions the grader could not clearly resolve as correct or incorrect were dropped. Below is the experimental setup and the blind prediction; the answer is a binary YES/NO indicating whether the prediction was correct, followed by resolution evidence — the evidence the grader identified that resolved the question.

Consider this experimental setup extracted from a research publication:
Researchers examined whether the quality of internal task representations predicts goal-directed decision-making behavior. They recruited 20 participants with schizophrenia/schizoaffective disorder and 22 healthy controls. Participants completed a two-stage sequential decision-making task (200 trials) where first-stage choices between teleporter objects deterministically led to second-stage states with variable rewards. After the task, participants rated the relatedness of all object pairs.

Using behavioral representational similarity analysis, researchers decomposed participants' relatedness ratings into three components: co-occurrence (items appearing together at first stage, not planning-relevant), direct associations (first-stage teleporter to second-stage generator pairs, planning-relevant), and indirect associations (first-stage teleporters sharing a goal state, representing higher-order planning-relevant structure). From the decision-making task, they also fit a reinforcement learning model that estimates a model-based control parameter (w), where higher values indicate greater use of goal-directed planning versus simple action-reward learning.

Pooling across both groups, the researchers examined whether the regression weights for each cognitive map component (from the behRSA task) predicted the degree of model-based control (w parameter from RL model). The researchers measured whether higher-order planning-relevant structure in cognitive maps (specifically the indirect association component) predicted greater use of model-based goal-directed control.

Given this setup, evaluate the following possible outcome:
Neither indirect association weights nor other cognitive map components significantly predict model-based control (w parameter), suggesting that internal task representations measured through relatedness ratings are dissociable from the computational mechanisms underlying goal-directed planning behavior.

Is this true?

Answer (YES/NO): YES